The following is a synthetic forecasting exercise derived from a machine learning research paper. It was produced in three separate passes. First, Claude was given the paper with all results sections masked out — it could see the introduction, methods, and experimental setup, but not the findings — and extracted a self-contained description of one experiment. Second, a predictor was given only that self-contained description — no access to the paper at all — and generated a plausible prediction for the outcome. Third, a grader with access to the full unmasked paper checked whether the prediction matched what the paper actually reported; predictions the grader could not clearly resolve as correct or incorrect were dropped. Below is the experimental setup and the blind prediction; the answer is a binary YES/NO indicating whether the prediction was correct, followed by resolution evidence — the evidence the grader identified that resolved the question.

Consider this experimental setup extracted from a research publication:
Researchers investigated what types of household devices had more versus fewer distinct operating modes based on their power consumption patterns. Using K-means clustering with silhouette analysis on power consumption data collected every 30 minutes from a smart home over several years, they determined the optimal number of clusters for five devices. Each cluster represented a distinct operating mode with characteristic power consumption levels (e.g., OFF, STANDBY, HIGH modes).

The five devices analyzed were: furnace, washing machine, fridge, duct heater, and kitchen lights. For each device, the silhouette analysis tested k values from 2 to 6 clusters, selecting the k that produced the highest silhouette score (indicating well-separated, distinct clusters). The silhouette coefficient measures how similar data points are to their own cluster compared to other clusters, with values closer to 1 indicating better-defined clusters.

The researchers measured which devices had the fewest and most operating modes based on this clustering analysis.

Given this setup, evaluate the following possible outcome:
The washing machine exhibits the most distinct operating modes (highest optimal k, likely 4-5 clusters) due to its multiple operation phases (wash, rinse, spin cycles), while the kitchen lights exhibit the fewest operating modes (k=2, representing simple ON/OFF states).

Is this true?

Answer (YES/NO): NO